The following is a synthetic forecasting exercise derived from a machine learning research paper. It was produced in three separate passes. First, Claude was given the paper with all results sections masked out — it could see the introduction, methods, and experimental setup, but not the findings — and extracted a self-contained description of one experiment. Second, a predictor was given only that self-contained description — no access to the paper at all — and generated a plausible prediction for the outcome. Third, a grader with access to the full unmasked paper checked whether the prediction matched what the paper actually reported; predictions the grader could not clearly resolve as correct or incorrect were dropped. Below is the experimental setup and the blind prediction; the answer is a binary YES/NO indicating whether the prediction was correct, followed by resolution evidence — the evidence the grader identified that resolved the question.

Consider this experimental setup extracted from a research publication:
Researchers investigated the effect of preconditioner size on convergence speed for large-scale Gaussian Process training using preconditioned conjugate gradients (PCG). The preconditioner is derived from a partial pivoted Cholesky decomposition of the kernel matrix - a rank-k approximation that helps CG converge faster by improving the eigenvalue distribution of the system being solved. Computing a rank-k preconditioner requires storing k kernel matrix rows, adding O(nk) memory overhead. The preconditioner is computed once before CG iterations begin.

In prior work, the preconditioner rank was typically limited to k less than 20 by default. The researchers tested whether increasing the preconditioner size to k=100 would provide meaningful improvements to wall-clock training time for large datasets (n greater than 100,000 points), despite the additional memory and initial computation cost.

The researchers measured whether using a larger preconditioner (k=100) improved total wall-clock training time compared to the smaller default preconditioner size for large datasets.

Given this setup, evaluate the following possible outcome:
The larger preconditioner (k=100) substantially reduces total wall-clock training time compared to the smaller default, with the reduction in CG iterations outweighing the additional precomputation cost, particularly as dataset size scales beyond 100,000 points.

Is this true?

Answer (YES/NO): NO